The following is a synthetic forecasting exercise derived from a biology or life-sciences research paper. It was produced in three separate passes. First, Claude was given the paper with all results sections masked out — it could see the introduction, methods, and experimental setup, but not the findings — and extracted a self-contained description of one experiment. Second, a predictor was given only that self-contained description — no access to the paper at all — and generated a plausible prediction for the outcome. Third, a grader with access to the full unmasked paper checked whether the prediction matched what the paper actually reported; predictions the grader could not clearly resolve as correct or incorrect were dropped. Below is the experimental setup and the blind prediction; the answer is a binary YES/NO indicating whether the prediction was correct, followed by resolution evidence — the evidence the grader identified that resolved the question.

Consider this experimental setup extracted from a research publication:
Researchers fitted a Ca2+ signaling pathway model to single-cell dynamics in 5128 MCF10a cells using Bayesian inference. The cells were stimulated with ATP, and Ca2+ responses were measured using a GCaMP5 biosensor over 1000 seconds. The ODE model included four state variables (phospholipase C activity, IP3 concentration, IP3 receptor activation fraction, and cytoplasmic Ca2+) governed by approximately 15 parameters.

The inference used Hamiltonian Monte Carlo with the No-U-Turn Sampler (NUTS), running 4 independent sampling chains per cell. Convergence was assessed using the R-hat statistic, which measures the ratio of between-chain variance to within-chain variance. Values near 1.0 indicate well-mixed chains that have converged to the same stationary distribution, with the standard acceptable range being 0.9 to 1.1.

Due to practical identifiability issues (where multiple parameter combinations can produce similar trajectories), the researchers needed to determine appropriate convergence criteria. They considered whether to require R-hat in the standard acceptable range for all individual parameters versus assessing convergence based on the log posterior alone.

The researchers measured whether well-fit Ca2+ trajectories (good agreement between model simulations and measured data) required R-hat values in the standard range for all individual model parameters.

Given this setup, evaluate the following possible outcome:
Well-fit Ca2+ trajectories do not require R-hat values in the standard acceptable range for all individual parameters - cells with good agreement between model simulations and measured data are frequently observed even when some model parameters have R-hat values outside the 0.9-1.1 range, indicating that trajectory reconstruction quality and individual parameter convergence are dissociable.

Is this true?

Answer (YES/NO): YES